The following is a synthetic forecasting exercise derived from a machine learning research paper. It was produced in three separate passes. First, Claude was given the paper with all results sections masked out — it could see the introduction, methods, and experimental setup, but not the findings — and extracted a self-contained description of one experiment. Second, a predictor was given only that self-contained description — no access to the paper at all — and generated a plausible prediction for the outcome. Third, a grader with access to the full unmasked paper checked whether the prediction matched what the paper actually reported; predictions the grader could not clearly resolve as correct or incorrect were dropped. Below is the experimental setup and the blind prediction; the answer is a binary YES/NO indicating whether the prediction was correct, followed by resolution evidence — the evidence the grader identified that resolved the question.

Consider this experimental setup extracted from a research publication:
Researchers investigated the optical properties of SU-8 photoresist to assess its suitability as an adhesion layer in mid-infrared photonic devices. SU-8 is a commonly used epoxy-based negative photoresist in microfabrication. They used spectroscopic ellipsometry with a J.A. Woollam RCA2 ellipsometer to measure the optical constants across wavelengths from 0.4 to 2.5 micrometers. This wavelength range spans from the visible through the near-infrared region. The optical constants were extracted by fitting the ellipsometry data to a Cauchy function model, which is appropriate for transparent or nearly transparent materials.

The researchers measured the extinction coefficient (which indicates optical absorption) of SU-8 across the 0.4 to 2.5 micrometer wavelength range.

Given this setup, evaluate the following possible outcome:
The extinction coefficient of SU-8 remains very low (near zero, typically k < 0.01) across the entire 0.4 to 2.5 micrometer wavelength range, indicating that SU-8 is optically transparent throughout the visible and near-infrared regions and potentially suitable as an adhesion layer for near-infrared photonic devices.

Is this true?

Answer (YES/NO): YES